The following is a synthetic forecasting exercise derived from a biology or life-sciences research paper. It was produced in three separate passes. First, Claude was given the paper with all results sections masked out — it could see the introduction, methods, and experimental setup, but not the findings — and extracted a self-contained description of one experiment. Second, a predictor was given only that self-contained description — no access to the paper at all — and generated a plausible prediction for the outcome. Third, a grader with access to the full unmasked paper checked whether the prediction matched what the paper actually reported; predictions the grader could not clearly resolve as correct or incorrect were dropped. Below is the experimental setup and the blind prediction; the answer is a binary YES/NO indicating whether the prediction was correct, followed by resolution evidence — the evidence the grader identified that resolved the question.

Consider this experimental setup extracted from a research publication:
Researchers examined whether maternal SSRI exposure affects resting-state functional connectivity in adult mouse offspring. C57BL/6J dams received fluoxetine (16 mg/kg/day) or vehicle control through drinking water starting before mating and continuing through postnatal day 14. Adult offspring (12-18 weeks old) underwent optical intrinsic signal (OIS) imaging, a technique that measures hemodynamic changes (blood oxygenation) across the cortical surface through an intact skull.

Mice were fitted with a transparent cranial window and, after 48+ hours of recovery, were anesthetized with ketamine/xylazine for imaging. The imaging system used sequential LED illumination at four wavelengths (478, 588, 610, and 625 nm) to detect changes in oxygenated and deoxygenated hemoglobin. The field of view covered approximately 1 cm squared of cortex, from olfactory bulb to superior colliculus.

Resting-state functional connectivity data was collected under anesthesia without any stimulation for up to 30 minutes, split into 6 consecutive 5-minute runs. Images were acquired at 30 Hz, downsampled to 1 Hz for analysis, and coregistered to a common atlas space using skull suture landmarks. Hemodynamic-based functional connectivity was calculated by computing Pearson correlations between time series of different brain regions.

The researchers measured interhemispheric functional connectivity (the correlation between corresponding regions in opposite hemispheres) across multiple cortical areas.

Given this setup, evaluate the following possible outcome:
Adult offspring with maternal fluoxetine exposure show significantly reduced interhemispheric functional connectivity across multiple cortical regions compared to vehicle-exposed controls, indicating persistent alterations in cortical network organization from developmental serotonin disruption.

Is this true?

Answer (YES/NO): NO